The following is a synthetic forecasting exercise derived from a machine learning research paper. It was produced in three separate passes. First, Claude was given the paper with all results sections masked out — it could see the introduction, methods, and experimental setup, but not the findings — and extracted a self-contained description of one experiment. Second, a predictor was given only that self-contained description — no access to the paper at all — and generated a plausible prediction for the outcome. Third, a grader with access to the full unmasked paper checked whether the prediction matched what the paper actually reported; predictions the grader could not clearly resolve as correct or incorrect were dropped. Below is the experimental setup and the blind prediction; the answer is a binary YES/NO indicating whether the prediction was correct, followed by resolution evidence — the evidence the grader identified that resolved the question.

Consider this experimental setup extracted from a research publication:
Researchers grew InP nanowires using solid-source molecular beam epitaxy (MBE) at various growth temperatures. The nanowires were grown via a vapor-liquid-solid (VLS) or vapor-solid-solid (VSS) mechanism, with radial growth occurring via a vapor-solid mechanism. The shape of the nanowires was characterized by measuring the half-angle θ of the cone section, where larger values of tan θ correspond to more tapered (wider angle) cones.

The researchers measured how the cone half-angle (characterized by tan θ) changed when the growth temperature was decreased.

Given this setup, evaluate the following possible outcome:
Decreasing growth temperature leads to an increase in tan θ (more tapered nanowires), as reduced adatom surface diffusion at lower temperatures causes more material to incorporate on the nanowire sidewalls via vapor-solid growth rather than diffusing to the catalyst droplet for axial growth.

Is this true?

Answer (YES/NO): NO